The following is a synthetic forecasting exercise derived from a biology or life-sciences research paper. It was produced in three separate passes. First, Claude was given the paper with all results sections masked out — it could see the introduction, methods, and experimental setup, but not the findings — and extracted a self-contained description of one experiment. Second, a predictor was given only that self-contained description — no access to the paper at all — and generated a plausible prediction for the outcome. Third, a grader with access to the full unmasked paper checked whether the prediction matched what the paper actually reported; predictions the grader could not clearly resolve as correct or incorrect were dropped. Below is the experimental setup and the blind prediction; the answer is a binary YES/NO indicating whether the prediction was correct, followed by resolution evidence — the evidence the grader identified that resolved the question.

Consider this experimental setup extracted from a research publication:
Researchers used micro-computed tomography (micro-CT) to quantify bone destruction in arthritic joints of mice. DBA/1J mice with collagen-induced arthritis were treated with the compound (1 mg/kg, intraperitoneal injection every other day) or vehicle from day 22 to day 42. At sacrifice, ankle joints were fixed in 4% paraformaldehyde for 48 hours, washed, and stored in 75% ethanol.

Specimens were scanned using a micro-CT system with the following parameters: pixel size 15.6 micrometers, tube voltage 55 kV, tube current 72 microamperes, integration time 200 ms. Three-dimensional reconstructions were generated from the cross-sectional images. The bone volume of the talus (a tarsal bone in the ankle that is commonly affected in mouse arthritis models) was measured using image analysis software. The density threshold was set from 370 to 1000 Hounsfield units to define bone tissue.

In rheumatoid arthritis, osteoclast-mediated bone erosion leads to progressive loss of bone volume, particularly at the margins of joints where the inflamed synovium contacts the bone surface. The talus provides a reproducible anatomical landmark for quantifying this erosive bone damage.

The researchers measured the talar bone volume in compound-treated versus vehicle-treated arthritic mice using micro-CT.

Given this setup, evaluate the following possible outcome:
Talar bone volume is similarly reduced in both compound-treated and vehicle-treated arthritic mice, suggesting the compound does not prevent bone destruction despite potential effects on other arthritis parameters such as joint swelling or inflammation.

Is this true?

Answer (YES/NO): NO